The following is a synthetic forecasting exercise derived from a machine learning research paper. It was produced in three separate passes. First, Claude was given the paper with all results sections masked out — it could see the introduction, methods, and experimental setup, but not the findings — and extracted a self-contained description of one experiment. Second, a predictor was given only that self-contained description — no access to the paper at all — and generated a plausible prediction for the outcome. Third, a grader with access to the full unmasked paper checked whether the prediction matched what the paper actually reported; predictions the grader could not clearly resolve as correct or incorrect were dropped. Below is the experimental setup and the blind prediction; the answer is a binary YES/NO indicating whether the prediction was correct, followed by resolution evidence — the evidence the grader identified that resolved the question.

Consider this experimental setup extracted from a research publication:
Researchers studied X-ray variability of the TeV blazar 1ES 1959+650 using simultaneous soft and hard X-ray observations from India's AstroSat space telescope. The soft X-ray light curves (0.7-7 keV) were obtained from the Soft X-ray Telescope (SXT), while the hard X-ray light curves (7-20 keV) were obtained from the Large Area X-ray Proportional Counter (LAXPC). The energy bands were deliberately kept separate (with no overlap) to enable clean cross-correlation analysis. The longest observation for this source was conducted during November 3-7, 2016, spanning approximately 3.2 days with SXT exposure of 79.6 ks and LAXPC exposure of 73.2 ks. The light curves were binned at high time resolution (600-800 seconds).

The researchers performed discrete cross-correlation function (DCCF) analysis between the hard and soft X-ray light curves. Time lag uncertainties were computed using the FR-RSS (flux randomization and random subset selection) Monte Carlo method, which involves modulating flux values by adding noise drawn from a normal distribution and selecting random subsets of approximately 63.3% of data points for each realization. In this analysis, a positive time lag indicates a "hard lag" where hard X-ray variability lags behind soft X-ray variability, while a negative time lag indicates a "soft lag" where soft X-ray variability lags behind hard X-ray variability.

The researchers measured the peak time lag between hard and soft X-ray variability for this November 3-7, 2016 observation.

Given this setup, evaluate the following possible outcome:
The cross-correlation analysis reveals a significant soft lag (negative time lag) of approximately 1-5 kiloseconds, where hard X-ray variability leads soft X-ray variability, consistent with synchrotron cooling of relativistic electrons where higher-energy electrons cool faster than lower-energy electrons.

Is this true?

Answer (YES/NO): NO